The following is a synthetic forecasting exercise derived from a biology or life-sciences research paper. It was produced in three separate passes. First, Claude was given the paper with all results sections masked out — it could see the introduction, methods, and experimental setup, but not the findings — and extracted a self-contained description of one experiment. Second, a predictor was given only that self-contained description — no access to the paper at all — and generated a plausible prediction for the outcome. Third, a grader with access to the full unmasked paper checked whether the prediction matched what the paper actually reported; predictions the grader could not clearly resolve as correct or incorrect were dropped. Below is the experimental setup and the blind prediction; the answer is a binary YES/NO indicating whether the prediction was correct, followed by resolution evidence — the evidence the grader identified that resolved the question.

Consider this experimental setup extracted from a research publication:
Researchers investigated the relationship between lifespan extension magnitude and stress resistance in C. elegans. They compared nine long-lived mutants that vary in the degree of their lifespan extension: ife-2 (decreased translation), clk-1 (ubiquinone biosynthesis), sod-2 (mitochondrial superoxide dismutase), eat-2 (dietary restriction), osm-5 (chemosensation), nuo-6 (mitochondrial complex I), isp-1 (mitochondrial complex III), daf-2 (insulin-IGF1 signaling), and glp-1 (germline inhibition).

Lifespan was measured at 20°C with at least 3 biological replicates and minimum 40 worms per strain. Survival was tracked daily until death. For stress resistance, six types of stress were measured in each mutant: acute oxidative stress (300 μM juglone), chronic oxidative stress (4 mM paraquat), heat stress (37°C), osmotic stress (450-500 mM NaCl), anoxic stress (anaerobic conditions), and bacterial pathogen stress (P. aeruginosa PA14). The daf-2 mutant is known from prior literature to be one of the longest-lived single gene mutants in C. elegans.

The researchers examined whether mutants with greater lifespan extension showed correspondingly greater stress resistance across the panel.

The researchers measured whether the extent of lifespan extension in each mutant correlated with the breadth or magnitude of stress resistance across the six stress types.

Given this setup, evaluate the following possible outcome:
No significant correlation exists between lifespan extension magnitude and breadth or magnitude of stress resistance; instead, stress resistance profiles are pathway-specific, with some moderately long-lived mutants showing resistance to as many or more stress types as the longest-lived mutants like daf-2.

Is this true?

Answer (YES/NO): NO